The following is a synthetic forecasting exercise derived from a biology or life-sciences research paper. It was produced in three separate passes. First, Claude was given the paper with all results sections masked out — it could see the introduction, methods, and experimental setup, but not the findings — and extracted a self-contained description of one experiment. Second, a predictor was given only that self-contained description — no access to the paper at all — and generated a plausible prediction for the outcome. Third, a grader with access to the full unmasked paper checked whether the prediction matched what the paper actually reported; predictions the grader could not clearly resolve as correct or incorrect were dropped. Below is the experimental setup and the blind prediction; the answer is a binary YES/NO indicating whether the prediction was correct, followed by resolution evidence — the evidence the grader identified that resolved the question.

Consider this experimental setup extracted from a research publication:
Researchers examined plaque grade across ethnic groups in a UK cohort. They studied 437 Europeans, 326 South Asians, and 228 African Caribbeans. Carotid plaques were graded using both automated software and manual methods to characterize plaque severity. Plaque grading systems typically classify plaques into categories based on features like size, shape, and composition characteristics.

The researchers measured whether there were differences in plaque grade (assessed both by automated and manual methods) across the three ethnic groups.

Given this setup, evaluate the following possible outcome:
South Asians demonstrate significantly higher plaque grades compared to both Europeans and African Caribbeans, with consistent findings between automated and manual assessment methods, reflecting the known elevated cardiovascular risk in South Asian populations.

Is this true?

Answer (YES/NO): NO